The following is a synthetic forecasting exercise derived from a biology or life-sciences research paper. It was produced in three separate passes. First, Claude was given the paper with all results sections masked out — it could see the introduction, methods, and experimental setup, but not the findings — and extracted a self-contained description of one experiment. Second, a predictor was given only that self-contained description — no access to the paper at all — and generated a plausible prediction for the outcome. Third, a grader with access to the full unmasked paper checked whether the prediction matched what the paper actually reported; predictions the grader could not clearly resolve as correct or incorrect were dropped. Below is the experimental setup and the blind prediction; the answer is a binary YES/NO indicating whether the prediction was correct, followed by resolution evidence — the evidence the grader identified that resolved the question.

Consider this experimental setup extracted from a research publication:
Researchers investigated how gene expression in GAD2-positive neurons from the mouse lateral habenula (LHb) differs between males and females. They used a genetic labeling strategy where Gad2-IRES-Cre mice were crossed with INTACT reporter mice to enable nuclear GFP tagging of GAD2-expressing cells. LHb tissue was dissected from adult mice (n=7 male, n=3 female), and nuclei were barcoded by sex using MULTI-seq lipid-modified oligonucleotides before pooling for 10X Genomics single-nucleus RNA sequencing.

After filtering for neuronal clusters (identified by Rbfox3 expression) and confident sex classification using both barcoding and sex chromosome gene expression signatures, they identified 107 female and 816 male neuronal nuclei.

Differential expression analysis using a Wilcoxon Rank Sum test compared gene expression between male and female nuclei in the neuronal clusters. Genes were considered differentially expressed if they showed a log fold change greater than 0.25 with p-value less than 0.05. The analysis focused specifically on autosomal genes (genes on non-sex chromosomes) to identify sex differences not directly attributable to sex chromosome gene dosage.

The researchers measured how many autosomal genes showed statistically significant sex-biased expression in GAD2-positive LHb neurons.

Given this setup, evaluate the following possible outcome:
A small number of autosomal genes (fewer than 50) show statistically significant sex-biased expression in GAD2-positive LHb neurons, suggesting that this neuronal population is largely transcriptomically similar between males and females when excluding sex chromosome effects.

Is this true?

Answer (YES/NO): YES